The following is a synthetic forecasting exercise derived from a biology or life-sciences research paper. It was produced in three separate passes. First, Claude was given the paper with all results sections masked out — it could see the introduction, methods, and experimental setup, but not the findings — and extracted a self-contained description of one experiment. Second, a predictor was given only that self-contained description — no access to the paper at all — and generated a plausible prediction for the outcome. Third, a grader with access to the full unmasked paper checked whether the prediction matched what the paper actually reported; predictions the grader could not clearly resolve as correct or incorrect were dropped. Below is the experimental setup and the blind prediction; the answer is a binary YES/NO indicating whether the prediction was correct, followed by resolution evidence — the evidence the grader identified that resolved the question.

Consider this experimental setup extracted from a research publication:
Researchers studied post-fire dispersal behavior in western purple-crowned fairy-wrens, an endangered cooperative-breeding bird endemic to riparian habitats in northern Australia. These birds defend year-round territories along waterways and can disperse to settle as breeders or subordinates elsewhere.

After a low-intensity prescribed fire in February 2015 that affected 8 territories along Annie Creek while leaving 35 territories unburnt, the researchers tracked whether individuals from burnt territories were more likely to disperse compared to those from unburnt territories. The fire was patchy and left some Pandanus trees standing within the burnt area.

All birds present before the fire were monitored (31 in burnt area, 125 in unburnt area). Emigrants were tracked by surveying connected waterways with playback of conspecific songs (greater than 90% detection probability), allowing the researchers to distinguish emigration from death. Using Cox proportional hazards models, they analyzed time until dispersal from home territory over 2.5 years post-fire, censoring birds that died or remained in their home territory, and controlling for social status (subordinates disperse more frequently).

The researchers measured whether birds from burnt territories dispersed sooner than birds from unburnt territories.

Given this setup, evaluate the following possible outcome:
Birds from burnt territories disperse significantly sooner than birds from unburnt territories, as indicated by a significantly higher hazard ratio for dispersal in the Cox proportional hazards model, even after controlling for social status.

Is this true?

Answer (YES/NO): NO